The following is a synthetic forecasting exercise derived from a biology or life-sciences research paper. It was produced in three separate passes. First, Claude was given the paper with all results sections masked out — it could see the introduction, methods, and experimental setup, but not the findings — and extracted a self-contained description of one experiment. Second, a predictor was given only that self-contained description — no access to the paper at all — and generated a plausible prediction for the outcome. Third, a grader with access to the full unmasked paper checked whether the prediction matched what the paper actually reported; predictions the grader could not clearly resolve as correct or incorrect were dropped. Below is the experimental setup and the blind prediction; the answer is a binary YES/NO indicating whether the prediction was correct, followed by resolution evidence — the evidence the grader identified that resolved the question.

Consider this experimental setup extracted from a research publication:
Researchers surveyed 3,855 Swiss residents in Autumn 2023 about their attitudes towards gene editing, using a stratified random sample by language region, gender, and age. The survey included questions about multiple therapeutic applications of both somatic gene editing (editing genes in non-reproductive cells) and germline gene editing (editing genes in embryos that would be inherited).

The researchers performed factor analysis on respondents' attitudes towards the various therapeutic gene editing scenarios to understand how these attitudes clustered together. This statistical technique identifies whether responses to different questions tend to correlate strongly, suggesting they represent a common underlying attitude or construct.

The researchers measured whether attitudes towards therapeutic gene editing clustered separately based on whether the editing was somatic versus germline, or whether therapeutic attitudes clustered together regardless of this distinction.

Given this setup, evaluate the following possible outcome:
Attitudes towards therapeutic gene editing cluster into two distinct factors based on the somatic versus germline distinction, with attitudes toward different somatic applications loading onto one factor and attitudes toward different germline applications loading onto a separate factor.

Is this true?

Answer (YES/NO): NO